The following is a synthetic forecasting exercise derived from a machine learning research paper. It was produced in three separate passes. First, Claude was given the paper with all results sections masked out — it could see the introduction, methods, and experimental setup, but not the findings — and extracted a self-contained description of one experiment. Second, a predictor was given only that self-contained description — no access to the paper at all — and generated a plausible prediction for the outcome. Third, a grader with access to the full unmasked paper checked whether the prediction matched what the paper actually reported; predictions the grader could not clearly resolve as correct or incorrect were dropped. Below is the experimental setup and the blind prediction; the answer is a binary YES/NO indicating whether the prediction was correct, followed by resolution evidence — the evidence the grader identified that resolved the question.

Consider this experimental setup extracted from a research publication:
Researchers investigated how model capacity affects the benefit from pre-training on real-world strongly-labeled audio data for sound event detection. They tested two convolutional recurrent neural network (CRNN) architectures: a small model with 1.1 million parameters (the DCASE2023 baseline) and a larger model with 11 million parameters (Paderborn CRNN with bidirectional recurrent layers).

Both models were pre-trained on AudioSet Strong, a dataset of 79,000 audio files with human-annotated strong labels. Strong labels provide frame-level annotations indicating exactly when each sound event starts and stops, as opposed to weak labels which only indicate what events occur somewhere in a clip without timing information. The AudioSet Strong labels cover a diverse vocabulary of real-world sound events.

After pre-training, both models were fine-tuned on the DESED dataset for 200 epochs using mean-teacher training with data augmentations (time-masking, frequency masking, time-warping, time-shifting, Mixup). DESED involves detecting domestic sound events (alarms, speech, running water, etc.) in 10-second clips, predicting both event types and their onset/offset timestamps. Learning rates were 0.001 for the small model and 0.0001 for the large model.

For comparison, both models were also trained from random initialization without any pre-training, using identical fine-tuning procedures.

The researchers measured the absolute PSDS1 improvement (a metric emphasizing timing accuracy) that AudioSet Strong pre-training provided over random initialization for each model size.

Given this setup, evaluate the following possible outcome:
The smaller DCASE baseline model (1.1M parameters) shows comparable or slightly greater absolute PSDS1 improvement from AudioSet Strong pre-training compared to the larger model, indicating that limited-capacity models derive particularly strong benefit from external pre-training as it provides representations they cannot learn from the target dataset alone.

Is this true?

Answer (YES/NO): NO